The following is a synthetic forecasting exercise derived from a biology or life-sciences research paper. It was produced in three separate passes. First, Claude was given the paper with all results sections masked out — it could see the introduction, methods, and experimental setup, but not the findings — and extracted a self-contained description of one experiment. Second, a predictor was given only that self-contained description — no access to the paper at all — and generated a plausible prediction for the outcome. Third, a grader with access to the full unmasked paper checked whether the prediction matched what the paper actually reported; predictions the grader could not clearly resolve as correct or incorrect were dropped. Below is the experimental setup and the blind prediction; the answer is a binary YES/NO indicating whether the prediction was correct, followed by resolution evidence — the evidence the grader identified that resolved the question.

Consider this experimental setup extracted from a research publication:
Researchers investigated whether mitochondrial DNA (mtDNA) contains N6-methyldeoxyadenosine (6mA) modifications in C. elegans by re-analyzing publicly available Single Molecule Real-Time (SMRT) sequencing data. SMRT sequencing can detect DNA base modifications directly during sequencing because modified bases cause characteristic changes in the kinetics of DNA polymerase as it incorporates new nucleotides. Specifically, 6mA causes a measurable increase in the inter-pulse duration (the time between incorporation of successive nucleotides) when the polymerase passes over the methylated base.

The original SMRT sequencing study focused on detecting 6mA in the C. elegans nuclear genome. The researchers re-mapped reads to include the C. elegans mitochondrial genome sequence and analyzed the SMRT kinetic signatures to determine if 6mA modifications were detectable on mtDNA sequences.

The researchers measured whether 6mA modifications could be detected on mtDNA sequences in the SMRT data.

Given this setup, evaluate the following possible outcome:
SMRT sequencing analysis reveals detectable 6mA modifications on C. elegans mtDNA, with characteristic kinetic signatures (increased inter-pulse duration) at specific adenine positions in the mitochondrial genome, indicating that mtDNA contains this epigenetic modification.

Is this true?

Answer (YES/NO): YES